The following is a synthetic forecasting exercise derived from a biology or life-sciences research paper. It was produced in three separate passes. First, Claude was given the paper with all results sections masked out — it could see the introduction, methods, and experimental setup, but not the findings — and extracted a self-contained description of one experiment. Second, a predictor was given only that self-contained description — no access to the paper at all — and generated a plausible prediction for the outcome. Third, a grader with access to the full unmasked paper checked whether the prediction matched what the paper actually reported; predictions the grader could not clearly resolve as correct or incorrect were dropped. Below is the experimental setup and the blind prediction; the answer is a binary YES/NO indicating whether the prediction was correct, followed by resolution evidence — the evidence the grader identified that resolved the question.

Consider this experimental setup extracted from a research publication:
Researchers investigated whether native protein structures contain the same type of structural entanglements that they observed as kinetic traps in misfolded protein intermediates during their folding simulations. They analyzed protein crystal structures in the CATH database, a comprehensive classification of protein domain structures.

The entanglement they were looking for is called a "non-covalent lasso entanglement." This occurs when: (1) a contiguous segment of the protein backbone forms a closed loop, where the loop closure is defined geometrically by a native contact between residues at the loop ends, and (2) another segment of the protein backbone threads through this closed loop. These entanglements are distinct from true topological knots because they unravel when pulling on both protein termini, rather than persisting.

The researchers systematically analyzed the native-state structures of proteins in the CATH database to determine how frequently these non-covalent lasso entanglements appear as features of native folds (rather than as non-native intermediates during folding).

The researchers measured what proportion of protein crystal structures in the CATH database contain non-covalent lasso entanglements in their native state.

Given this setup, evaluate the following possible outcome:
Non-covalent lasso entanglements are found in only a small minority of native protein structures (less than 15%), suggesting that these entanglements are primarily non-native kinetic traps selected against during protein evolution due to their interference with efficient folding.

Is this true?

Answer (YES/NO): NO